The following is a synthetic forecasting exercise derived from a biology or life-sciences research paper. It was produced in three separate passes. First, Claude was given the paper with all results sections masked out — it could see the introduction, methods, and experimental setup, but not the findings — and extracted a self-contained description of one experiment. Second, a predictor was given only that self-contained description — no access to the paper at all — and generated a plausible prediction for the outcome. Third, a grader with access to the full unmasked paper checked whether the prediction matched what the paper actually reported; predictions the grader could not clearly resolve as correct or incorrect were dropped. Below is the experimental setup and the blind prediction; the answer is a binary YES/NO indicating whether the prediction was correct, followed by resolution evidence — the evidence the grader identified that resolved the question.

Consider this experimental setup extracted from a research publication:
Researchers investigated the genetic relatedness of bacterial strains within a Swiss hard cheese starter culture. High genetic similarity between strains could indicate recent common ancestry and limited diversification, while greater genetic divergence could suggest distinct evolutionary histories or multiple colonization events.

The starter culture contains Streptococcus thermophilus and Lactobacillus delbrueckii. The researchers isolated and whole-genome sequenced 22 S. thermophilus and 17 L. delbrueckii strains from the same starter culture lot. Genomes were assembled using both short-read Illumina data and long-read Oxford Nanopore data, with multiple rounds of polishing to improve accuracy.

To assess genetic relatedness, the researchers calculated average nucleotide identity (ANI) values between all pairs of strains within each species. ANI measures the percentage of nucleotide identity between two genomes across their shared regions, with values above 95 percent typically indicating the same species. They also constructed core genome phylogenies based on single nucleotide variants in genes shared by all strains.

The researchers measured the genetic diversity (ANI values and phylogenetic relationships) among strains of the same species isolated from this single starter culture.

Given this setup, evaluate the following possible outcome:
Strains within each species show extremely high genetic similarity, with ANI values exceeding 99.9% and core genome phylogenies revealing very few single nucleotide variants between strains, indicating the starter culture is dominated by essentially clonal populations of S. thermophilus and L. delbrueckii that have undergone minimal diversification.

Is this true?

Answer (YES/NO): NO